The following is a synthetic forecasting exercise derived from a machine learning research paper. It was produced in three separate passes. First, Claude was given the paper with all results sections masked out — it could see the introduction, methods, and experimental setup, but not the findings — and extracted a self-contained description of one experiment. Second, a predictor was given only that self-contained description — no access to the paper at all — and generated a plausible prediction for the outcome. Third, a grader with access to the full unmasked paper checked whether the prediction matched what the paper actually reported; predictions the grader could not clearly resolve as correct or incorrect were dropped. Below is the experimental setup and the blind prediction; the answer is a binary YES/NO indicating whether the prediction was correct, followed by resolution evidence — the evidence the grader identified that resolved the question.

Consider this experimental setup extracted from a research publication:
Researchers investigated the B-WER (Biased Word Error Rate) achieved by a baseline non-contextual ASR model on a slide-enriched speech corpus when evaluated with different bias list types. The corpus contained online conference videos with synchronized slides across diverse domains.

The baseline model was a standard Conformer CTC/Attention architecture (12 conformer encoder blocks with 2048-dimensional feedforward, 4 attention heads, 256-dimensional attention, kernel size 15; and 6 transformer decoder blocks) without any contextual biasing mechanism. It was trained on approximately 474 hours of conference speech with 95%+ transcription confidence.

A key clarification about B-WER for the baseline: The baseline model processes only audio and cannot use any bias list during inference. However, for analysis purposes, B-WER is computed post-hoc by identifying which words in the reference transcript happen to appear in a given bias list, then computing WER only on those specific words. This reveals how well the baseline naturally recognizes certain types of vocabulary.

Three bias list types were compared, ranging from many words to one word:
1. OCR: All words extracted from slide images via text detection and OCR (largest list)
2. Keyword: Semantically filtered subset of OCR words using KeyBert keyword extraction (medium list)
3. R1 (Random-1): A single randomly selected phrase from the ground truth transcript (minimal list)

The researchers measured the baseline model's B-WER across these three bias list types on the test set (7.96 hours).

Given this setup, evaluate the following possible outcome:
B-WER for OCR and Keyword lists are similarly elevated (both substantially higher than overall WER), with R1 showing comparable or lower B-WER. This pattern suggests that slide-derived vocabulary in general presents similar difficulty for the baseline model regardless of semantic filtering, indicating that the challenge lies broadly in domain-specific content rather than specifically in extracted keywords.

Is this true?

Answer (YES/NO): NO